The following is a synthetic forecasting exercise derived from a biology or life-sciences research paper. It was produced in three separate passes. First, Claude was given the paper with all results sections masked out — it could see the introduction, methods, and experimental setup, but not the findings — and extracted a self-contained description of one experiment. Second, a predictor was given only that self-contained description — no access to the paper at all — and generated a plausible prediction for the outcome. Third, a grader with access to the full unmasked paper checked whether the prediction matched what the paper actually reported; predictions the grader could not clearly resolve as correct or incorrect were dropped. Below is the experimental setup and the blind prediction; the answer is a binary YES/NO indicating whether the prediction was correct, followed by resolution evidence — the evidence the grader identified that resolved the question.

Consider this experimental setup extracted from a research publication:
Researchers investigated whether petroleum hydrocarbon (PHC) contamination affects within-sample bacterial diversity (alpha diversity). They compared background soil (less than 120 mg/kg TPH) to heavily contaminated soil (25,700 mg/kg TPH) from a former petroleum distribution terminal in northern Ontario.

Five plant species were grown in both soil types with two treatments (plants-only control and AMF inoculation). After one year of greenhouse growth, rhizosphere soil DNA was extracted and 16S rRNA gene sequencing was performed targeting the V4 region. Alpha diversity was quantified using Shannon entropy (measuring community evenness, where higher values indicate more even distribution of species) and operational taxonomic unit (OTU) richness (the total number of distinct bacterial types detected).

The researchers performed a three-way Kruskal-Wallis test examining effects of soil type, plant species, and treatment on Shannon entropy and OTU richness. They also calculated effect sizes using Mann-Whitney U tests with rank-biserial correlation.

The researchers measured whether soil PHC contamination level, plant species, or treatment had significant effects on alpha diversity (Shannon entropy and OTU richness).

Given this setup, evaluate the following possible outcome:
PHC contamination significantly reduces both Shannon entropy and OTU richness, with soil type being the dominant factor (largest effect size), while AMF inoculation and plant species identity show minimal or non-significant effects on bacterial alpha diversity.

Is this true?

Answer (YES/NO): NO